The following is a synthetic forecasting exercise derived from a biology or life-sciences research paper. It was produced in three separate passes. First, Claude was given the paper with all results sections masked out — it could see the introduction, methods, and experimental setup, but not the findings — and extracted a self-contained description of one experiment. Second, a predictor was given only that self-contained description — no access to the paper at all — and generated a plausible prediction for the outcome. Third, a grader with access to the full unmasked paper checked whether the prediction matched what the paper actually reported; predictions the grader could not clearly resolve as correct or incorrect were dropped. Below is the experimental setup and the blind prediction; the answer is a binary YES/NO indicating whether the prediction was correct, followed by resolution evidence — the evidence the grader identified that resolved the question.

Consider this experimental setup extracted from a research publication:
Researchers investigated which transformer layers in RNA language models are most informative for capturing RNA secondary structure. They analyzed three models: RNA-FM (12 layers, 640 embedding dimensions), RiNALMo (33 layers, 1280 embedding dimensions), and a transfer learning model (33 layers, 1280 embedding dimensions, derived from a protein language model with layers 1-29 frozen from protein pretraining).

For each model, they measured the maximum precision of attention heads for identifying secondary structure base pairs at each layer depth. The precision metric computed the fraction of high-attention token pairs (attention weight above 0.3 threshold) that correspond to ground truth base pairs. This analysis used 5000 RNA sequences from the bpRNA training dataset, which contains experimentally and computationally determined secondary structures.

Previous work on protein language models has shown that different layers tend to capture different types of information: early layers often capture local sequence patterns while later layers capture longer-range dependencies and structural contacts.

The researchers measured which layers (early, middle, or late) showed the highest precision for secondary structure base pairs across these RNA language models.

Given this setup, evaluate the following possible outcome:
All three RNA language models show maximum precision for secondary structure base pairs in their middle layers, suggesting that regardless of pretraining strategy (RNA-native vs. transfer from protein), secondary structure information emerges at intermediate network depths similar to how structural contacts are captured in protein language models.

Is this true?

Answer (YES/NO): NO